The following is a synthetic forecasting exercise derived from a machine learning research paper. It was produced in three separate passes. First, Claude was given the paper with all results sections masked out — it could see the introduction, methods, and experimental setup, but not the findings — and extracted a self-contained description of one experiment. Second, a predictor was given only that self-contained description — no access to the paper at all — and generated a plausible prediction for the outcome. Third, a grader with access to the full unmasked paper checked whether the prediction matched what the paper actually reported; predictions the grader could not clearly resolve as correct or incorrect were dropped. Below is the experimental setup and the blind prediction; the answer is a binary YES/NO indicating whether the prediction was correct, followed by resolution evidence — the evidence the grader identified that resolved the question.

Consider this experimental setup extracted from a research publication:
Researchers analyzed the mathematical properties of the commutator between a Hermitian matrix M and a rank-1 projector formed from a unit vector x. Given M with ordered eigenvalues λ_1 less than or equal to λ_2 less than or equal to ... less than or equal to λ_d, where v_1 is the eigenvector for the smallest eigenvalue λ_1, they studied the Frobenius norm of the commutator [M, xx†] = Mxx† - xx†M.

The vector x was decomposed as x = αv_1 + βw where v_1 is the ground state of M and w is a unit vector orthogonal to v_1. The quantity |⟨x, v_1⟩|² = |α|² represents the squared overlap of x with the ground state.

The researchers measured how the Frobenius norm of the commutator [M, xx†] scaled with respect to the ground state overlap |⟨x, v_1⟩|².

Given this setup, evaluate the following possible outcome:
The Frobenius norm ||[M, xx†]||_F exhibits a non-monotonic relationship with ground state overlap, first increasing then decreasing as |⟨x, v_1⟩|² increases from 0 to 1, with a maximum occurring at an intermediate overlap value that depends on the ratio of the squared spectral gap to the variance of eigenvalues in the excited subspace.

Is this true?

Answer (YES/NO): NO